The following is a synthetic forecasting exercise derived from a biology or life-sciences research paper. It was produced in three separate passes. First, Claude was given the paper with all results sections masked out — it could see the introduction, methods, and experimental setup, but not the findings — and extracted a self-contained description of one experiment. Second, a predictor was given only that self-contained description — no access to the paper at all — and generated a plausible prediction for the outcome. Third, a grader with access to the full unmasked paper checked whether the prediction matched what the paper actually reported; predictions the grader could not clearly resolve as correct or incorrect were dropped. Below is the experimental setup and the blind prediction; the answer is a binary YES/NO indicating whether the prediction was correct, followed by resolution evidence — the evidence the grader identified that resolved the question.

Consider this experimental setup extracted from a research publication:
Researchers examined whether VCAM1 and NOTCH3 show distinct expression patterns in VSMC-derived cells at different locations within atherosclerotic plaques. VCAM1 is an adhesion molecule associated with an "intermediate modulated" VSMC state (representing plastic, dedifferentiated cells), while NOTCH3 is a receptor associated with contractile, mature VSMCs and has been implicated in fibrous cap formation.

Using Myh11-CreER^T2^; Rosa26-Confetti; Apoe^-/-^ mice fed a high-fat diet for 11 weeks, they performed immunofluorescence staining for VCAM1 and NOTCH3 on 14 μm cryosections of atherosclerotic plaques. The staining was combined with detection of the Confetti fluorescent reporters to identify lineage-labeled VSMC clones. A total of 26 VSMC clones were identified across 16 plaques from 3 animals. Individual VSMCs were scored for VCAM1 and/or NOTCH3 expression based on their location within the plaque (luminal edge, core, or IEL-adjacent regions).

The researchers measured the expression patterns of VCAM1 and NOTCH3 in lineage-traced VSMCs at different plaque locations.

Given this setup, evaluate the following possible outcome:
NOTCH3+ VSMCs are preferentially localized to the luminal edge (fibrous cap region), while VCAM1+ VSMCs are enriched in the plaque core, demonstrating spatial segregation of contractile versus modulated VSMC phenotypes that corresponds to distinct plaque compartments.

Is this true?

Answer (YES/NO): YES